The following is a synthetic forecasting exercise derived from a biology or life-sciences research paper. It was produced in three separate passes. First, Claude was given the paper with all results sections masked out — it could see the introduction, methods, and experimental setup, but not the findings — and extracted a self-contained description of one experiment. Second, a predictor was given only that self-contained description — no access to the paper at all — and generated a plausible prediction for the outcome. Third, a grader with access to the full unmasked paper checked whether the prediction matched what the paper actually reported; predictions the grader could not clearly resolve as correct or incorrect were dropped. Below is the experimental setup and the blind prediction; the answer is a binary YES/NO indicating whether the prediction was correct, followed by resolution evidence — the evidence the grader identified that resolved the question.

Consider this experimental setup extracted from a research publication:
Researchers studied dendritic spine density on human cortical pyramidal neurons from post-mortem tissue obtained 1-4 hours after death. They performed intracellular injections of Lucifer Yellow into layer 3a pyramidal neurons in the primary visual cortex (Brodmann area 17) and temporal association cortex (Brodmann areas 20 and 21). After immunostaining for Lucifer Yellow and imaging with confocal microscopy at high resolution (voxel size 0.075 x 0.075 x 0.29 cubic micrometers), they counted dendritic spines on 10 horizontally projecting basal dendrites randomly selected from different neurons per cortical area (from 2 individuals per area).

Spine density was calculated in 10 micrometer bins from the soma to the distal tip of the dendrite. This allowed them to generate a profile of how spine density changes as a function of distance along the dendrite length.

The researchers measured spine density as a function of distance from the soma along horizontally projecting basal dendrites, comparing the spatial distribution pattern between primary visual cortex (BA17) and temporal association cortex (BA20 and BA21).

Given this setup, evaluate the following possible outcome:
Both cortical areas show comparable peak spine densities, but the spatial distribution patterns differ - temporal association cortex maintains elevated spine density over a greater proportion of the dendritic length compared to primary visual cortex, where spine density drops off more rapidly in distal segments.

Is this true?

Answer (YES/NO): NO